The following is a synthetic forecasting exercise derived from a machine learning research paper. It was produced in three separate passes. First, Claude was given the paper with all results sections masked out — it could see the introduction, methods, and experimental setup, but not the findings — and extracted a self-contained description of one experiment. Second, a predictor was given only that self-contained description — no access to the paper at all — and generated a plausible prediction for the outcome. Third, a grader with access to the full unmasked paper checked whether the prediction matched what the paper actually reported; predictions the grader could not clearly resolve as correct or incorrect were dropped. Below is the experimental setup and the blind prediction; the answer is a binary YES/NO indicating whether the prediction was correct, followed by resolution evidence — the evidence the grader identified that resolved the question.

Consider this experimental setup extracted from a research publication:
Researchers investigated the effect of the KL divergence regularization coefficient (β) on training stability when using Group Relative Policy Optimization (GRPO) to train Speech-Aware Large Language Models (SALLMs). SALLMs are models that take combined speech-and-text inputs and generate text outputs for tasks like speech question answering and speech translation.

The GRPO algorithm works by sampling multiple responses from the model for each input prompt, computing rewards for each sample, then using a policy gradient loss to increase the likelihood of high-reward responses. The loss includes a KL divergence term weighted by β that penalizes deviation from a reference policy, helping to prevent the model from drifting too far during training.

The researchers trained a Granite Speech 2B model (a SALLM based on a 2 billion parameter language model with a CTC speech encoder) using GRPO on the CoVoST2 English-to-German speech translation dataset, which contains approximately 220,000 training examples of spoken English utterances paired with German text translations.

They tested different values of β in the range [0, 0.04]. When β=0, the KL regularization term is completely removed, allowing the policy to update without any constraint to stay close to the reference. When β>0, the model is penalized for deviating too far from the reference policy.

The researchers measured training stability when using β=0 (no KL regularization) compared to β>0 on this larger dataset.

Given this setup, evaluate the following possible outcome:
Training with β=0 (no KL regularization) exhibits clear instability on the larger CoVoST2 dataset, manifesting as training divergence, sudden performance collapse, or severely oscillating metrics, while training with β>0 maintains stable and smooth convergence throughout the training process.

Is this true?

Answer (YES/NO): YES